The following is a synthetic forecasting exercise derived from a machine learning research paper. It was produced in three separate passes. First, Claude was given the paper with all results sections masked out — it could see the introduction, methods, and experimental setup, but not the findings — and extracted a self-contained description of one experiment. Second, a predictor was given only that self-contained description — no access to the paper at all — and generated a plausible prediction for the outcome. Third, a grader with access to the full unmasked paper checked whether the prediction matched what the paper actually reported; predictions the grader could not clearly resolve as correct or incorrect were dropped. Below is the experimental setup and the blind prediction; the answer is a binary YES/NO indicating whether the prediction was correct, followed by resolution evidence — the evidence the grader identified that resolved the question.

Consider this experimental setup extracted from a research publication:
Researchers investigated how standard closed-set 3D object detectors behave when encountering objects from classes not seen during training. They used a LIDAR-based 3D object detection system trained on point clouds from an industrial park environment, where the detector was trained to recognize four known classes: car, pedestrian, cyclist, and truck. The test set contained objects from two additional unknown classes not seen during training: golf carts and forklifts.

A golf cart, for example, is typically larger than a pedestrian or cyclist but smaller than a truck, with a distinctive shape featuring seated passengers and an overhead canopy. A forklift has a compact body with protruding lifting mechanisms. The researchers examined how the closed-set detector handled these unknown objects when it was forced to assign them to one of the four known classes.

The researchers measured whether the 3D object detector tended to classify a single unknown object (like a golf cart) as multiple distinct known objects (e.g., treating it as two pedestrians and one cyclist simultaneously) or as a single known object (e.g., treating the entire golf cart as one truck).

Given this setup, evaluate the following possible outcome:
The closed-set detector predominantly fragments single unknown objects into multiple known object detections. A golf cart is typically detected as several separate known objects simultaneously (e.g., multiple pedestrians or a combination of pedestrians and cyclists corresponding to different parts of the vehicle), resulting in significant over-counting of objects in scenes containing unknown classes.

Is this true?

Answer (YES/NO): YES